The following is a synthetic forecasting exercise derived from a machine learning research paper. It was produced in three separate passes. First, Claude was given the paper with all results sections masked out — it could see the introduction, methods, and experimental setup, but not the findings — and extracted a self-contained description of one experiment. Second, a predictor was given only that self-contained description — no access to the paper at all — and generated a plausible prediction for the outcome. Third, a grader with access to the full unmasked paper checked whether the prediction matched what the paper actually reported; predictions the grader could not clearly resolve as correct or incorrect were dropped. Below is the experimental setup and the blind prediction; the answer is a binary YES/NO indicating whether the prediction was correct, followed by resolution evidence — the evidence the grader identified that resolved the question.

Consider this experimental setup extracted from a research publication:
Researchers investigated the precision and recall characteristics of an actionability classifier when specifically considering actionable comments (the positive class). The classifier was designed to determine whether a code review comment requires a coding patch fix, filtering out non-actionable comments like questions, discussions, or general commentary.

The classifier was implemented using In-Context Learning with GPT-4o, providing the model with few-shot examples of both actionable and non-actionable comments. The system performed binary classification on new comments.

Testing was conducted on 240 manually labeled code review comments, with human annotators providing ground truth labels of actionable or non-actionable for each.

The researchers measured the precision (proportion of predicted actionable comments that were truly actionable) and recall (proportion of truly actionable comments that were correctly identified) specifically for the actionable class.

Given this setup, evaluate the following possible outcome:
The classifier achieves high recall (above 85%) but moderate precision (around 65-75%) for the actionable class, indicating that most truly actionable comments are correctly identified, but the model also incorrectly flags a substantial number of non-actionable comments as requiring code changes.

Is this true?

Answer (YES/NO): NO